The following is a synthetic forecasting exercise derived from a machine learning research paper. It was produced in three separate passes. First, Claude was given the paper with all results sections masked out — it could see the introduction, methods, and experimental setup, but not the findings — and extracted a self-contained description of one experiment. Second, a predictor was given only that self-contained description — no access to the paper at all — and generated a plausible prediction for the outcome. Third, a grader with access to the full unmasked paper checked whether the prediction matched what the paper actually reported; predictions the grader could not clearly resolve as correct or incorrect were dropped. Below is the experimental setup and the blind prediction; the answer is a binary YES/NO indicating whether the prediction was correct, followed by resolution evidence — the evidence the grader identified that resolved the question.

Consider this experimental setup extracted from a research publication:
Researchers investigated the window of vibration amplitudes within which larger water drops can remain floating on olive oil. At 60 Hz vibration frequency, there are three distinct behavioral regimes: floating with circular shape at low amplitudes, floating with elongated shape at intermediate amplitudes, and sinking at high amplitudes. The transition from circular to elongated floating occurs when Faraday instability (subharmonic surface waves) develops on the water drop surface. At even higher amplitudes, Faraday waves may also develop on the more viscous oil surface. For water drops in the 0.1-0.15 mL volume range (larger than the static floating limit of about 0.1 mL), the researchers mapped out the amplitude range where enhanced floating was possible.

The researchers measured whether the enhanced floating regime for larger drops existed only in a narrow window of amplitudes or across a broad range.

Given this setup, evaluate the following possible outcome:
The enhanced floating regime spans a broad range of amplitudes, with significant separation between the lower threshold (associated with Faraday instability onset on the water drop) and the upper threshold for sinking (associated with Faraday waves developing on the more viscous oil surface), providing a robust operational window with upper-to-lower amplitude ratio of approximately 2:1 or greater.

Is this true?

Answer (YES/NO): NO